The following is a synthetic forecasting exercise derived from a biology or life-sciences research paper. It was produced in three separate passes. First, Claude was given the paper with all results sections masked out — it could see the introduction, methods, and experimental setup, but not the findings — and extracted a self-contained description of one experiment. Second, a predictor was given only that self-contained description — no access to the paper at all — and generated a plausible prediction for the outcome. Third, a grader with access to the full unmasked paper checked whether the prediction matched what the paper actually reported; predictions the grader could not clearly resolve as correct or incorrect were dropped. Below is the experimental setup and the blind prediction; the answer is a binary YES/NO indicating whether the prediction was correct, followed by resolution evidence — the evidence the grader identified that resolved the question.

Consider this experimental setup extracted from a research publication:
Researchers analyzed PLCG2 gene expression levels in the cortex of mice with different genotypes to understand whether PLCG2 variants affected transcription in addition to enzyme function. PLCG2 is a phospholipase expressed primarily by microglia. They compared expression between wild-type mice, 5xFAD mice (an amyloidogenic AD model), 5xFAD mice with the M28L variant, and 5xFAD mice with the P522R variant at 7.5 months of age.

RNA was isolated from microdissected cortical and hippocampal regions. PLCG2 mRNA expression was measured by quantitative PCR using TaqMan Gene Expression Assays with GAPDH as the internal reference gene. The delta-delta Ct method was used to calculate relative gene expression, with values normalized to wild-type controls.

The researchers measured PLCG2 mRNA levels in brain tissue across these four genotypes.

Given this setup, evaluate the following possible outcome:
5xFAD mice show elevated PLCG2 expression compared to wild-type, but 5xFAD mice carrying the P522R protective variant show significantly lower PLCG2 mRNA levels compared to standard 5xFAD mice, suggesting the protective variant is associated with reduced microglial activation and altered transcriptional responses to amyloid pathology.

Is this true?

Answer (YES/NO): NO